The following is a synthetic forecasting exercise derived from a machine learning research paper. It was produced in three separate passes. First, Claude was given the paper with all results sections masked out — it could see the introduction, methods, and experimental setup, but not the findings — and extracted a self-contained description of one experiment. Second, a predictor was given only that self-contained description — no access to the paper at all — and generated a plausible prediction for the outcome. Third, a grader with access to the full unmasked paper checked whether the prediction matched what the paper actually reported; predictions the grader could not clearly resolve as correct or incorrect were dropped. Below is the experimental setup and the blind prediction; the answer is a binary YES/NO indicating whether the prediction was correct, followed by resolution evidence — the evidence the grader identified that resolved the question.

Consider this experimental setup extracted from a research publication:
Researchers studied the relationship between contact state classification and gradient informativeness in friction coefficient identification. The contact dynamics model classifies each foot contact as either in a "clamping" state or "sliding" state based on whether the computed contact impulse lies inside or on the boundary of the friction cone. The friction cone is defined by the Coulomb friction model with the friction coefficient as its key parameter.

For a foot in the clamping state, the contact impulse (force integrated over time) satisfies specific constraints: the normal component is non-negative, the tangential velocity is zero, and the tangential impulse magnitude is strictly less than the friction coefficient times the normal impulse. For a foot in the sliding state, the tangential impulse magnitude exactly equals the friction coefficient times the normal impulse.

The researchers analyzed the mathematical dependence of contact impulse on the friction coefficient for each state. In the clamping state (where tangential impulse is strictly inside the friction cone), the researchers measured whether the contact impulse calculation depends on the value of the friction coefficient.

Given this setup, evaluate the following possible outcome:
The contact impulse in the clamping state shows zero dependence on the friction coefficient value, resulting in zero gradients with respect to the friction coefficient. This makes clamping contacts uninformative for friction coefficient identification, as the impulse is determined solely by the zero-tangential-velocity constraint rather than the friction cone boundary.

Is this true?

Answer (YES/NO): YES